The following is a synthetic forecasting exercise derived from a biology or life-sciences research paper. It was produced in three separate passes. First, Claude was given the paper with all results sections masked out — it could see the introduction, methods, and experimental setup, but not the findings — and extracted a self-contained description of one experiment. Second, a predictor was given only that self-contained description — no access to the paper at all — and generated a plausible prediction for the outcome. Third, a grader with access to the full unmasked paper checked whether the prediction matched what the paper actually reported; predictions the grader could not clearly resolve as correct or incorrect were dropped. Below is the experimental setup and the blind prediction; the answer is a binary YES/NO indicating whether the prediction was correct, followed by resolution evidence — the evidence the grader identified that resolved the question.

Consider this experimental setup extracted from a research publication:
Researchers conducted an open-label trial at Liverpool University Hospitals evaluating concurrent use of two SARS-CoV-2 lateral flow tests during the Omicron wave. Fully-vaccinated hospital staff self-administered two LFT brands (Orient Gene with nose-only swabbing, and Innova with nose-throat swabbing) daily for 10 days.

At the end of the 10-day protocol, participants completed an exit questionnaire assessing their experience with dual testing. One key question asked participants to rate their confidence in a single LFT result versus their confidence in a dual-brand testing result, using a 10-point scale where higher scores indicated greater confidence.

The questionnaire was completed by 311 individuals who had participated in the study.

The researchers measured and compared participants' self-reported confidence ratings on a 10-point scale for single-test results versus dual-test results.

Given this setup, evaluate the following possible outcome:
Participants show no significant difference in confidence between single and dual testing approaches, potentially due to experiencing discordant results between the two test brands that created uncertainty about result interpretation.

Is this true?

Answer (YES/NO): NO